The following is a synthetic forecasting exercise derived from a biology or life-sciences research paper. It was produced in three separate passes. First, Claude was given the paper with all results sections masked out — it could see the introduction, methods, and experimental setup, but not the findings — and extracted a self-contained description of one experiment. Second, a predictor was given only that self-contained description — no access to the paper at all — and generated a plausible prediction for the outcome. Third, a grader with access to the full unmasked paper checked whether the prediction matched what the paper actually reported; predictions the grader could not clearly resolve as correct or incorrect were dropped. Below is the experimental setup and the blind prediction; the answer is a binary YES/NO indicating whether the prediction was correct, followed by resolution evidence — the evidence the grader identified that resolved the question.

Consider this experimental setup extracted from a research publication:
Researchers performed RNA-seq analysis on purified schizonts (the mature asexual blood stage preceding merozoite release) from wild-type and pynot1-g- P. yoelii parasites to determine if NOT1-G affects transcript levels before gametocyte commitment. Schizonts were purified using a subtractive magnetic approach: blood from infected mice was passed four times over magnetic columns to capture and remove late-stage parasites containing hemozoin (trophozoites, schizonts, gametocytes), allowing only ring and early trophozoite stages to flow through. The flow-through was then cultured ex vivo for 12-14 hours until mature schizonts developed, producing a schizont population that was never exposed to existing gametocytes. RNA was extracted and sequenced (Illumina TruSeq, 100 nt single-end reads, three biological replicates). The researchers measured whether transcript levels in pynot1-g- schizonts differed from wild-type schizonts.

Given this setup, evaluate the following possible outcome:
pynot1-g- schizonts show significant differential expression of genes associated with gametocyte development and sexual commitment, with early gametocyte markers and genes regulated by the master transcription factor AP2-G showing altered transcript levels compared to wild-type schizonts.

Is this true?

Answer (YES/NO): YES